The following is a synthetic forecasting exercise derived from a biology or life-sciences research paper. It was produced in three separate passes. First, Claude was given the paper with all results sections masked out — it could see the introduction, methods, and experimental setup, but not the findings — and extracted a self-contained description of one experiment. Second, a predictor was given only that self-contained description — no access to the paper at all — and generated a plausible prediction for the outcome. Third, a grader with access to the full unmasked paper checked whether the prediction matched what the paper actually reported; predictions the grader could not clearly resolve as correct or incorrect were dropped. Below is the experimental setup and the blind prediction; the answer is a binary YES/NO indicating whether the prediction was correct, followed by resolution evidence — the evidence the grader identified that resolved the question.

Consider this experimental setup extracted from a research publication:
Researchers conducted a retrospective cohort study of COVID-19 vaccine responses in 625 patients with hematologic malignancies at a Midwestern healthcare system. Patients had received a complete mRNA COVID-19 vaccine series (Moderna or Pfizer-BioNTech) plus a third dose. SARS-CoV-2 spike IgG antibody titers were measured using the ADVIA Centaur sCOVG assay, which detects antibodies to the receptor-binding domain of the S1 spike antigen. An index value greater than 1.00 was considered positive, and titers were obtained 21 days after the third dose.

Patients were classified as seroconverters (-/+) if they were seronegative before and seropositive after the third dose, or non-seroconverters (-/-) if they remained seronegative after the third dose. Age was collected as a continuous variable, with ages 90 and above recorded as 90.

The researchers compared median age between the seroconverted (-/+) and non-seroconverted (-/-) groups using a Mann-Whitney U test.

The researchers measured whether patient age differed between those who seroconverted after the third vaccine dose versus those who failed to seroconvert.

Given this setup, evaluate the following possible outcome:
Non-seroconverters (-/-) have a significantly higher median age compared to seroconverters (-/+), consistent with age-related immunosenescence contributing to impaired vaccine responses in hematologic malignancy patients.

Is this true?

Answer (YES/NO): NO